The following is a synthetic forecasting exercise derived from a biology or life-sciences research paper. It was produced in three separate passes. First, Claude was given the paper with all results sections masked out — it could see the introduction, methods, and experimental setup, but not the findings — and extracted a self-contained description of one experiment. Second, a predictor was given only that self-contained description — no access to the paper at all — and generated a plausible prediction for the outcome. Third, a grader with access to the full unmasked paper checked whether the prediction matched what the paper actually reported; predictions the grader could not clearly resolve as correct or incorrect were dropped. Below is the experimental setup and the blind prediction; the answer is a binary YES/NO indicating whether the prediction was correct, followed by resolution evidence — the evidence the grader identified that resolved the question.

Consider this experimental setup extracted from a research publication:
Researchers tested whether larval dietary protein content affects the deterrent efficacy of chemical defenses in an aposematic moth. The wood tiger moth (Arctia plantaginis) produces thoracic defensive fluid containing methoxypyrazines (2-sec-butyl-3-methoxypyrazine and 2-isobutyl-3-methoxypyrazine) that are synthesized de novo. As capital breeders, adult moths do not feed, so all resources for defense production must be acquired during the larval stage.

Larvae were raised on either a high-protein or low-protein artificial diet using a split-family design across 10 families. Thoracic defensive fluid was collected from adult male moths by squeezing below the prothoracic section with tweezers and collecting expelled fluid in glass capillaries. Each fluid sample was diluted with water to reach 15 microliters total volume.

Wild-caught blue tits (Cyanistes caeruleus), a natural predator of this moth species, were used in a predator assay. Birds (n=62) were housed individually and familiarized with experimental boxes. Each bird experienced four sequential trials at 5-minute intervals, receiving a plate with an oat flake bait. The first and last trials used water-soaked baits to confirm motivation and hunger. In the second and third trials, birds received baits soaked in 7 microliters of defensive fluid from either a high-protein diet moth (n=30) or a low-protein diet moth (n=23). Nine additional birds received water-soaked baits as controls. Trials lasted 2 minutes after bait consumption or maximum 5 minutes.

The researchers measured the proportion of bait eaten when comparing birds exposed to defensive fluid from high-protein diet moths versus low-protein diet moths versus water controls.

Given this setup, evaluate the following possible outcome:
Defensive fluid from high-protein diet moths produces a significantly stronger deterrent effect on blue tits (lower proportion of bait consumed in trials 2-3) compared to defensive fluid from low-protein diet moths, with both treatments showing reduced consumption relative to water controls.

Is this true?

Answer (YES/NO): NO